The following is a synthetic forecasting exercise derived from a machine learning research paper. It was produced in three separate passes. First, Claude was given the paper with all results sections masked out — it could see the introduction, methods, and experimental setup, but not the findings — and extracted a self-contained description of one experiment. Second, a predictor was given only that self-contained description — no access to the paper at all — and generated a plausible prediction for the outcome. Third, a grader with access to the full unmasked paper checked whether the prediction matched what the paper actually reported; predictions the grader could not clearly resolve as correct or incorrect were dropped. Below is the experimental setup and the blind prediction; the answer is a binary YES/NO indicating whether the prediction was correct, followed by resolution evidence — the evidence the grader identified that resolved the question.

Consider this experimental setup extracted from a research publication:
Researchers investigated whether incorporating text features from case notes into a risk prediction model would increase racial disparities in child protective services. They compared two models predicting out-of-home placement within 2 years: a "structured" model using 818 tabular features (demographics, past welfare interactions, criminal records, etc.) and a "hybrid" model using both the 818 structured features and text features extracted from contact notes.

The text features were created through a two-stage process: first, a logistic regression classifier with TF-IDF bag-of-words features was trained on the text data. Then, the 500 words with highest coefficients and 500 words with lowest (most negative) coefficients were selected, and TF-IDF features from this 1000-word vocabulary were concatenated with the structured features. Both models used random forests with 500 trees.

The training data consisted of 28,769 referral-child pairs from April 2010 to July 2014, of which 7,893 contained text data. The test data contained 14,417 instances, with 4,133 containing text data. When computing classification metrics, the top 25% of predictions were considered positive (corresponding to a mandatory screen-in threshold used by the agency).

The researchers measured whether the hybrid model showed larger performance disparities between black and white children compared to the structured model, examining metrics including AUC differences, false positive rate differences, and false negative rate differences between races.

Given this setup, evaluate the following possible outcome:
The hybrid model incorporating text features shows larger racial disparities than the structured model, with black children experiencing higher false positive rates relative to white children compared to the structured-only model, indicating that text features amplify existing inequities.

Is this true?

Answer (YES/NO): NO